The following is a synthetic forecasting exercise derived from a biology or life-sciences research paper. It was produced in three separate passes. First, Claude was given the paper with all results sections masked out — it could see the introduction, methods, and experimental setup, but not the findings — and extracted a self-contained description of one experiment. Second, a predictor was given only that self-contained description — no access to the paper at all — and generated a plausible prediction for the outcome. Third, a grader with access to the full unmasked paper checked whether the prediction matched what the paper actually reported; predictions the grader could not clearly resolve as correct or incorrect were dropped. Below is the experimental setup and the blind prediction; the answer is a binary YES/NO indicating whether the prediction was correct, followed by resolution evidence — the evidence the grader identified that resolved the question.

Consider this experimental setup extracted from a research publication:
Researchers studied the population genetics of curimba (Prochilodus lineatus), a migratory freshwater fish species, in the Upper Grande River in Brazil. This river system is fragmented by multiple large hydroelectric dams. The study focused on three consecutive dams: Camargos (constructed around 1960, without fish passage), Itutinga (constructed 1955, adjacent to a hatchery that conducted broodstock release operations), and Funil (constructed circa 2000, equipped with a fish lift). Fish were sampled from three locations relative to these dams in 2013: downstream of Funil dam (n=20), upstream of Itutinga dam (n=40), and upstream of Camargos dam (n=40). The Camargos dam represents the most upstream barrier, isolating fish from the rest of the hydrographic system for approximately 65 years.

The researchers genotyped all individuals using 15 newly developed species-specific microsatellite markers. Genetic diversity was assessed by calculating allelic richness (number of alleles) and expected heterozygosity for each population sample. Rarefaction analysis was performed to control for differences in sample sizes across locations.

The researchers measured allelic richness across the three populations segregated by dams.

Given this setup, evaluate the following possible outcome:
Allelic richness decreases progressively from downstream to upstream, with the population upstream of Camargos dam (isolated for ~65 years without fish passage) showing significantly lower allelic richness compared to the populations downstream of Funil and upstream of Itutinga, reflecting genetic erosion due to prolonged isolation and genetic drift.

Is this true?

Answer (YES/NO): NO